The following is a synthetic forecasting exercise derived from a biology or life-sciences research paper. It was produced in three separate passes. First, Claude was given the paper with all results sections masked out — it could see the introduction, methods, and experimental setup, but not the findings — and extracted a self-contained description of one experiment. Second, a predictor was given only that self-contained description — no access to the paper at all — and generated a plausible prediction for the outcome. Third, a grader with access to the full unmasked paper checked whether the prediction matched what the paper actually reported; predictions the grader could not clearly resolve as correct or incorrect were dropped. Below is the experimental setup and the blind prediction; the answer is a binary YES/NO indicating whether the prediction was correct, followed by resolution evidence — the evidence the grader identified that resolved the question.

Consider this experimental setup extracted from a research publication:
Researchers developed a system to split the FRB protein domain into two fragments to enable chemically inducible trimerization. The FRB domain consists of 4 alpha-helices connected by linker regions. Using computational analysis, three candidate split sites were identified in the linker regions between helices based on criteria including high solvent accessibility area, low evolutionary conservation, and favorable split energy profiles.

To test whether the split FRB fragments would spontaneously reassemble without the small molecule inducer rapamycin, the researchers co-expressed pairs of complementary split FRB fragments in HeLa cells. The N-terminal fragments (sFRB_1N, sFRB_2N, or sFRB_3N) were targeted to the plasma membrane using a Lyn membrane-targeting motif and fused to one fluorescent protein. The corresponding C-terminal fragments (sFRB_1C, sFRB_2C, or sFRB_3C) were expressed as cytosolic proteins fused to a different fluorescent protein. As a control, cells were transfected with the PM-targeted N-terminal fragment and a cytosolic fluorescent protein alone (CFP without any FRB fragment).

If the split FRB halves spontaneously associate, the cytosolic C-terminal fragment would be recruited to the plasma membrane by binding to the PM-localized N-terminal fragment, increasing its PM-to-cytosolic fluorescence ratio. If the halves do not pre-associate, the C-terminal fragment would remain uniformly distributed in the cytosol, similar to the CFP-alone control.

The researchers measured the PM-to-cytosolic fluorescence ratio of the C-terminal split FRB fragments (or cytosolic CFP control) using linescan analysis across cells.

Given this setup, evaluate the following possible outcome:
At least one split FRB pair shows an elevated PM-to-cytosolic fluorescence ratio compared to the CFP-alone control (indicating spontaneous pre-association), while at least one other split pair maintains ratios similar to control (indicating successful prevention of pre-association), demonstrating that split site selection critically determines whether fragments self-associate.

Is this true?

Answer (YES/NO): YES